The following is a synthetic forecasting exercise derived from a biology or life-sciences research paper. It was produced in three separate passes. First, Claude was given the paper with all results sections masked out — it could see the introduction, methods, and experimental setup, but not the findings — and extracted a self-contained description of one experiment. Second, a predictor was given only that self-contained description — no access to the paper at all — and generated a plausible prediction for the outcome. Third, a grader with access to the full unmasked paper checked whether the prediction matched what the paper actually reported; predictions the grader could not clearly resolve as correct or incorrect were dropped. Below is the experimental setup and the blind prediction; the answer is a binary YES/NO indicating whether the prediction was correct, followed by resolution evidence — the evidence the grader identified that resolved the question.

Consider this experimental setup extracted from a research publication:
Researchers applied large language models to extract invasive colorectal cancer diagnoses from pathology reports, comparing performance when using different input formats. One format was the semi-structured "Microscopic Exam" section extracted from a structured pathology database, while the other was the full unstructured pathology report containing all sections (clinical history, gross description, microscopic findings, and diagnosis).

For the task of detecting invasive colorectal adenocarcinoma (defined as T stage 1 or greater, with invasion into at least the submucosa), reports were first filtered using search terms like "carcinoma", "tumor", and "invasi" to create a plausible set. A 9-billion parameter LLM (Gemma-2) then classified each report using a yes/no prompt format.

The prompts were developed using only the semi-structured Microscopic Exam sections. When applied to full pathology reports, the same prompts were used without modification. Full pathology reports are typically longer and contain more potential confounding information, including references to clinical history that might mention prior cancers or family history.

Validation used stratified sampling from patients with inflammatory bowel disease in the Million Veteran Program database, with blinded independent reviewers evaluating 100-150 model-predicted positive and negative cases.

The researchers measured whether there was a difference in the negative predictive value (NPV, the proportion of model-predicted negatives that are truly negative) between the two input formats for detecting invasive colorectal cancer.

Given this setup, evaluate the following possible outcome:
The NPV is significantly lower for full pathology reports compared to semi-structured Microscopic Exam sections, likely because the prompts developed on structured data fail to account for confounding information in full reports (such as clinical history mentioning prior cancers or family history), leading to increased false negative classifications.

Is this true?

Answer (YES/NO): YES